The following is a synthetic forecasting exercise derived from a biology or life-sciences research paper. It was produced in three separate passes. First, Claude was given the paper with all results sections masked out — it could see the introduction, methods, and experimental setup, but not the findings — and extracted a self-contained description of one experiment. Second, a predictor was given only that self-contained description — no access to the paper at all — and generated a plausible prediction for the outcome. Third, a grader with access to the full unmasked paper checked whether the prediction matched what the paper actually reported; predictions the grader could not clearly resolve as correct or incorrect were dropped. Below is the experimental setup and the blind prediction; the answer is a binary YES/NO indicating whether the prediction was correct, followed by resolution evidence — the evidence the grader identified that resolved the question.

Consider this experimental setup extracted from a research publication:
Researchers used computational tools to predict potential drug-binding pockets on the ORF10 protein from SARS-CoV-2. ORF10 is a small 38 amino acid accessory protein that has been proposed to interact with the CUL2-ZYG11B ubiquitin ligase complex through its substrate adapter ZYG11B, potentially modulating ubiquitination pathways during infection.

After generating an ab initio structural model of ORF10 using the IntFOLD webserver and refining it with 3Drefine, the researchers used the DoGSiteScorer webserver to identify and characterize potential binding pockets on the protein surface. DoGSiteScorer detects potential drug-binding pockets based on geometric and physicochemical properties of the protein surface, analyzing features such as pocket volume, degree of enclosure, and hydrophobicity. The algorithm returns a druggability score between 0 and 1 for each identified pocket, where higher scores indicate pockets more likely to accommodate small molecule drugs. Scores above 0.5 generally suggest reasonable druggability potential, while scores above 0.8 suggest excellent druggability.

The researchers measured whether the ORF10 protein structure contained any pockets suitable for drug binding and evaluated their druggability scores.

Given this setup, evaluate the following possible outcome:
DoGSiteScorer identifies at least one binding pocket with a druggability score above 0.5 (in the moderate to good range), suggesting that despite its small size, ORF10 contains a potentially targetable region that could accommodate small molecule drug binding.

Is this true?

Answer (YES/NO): NO